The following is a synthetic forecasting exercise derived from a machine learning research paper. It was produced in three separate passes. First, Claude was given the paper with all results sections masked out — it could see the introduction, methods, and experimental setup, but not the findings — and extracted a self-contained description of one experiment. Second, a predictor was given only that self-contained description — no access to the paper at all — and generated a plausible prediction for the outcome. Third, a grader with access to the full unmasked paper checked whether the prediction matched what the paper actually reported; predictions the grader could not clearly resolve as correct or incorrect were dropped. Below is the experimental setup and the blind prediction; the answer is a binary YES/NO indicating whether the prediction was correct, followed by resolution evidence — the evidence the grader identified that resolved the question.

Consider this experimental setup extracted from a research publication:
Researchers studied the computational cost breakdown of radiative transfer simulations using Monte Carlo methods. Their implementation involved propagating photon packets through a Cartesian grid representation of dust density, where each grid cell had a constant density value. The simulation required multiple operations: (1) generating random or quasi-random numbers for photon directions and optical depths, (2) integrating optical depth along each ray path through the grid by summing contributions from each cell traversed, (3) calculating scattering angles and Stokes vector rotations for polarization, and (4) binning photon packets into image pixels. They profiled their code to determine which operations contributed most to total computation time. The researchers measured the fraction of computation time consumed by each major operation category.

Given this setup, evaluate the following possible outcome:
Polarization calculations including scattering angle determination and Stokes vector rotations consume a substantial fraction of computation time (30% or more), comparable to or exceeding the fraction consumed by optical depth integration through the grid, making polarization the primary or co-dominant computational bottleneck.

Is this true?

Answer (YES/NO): NO